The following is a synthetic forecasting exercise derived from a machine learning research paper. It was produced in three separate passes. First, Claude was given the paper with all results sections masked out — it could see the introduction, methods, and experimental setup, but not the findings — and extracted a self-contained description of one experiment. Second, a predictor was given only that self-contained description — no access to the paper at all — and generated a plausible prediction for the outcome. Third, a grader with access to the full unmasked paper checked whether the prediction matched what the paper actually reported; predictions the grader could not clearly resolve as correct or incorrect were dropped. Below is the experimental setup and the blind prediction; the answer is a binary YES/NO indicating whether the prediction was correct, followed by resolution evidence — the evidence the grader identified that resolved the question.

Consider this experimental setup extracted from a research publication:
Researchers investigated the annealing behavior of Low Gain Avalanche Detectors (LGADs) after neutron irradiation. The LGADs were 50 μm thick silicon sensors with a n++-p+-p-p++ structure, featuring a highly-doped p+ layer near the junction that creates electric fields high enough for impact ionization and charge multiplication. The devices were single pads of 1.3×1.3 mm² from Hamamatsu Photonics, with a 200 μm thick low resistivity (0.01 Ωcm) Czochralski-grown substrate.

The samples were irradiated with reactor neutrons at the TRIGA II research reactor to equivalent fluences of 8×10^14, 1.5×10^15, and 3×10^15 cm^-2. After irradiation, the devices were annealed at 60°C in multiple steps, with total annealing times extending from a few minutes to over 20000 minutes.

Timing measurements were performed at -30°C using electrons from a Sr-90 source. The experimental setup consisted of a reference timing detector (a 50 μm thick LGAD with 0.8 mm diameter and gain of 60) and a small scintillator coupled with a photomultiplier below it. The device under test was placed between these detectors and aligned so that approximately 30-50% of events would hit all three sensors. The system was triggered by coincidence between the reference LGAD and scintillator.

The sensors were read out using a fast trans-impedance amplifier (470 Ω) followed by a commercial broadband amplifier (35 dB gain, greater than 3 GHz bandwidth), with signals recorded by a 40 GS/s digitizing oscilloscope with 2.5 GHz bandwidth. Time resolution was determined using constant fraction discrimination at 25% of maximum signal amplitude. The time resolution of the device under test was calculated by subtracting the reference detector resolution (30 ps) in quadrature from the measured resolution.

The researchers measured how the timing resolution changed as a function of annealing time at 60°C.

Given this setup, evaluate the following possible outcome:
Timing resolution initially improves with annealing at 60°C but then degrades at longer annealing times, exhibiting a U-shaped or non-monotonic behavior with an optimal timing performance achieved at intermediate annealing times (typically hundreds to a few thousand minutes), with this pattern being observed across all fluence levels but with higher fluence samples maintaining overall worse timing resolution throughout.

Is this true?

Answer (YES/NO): NO